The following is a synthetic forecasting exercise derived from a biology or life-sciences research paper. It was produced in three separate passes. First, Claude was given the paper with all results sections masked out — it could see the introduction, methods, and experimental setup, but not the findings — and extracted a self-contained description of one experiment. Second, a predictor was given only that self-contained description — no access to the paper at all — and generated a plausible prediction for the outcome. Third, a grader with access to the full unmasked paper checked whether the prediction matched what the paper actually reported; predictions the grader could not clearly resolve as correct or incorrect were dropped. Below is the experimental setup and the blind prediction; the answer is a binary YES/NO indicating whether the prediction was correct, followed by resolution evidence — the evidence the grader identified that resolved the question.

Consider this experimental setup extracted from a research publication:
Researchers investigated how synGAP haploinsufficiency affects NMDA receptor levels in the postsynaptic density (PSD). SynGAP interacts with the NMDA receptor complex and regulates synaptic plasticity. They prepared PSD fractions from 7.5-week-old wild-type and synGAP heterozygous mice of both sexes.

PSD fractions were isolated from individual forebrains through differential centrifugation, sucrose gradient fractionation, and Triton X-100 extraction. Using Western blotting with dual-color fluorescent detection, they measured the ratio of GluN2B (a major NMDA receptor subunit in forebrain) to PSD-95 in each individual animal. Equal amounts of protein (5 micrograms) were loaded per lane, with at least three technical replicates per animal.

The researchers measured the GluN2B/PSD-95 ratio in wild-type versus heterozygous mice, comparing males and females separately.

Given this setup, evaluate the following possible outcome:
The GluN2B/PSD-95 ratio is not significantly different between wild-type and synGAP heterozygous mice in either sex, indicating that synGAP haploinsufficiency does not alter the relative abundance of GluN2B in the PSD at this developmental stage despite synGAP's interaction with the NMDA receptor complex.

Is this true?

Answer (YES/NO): NO